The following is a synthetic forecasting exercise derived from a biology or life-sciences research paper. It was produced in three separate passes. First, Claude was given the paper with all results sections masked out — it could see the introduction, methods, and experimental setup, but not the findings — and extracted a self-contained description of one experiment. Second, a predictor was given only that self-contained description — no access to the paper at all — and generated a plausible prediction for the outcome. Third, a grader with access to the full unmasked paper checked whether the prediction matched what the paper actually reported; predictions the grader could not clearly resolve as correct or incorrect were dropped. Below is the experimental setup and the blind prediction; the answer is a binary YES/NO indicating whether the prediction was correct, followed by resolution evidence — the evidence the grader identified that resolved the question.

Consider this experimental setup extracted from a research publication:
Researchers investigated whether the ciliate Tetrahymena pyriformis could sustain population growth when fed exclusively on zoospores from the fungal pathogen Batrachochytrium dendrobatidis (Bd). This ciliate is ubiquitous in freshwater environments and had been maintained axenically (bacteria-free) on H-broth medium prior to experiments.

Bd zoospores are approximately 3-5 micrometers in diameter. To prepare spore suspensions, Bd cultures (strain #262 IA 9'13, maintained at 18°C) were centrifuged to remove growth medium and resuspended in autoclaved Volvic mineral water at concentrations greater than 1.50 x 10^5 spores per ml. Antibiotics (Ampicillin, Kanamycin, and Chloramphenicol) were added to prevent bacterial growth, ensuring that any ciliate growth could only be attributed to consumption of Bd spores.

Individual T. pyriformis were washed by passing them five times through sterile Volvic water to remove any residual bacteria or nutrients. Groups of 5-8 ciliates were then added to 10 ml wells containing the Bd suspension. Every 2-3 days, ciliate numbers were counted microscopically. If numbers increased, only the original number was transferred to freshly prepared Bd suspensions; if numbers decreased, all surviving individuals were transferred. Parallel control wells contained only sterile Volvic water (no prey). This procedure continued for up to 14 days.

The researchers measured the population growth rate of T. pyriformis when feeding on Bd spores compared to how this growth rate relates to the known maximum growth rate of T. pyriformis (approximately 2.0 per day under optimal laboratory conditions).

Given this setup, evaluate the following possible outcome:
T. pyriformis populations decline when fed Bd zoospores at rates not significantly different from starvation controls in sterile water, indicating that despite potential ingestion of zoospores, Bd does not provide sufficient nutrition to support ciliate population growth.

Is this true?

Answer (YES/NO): NO